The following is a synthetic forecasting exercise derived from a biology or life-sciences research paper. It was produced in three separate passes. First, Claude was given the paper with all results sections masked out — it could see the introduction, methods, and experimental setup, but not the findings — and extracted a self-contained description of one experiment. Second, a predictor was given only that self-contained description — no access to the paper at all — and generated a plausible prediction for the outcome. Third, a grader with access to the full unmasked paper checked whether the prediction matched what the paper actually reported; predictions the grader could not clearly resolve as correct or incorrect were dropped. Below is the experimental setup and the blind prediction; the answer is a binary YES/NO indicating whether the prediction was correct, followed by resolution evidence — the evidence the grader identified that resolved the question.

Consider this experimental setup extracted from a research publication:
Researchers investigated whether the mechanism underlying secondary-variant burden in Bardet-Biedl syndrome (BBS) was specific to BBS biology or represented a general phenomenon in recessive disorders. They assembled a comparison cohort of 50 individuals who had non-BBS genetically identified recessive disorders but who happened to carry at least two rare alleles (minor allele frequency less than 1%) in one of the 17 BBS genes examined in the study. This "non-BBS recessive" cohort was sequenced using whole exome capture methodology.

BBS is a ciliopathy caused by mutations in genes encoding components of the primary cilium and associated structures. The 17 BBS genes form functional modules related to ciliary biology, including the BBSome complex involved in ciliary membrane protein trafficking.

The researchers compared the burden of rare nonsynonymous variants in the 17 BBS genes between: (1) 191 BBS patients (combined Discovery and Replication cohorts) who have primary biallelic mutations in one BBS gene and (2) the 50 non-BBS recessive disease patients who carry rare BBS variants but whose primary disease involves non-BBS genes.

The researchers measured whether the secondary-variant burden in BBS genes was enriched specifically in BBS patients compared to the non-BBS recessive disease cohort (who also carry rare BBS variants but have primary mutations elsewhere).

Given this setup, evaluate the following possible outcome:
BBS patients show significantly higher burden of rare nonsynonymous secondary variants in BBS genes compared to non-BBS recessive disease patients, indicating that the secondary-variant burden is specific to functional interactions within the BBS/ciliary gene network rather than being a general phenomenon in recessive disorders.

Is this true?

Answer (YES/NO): YES